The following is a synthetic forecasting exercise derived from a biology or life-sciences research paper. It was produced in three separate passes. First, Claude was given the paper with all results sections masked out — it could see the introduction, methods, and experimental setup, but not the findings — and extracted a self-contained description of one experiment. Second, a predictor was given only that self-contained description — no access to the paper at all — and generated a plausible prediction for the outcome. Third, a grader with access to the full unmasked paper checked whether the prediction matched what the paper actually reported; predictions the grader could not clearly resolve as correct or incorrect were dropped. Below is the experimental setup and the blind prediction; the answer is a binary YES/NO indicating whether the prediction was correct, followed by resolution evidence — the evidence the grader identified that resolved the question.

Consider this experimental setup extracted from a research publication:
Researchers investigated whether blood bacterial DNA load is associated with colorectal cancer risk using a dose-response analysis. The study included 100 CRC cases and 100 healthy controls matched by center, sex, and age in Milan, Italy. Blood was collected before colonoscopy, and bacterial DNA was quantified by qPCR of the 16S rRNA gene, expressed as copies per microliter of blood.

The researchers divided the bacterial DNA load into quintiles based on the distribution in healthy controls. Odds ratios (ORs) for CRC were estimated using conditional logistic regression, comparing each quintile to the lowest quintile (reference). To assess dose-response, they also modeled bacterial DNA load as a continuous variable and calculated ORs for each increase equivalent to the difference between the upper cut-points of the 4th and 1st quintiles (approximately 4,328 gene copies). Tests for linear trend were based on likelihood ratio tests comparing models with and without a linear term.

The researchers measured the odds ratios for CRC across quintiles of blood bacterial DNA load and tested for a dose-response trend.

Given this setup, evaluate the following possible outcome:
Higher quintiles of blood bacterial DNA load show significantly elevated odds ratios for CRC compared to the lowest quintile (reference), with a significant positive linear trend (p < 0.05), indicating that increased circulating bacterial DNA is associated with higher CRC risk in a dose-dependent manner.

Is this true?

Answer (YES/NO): NO